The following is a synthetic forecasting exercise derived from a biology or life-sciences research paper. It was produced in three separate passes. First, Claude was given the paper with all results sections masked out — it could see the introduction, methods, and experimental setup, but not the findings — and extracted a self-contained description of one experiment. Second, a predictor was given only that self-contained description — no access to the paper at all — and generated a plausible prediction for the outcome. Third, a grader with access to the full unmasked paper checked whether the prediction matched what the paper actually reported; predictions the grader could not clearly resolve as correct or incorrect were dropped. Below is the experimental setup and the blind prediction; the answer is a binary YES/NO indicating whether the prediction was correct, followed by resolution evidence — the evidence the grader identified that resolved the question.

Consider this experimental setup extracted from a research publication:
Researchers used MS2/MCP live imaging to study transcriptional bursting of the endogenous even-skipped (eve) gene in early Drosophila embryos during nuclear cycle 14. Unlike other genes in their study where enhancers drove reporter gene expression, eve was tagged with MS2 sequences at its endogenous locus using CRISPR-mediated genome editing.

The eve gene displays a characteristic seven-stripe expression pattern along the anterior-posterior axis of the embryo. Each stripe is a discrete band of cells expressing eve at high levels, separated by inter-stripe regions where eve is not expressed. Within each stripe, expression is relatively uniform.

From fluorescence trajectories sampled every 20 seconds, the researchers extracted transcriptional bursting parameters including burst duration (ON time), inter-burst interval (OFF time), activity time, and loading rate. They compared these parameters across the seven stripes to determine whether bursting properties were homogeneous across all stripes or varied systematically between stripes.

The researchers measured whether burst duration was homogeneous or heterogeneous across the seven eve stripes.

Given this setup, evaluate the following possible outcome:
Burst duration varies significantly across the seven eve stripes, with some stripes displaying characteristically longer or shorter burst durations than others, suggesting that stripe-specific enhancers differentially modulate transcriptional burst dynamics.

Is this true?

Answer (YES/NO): NO